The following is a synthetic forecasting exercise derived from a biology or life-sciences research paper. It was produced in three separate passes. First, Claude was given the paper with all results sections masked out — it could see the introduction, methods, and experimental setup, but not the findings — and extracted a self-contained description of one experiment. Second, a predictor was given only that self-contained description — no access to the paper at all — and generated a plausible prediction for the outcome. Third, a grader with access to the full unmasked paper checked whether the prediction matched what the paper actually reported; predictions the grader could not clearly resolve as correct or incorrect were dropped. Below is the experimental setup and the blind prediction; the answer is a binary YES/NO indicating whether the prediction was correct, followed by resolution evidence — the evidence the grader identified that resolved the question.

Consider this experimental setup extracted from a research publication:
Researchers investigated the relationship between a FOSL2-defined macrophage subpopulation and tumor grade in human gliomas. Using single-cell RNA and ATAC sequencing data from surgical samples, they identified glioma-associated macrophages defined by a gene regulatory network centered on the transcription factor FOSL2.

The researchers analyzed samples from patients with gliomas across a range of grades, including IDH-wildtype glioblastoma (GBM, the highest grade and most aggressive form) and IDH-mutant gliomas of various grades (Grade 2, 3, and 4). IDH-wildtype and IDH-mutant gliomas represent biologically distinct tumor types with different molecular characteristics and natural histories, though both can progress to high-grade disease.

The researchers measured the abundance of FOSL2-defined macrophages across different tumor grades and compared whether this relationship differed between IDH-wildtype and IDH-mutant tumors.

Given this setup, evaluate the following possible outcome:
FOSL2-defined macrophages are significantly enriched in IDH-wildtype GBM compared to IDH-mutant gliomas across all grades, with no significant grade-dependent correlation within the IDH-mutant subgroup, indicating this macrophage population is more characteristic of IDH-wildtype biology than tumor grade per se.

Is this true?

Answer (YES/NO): NO